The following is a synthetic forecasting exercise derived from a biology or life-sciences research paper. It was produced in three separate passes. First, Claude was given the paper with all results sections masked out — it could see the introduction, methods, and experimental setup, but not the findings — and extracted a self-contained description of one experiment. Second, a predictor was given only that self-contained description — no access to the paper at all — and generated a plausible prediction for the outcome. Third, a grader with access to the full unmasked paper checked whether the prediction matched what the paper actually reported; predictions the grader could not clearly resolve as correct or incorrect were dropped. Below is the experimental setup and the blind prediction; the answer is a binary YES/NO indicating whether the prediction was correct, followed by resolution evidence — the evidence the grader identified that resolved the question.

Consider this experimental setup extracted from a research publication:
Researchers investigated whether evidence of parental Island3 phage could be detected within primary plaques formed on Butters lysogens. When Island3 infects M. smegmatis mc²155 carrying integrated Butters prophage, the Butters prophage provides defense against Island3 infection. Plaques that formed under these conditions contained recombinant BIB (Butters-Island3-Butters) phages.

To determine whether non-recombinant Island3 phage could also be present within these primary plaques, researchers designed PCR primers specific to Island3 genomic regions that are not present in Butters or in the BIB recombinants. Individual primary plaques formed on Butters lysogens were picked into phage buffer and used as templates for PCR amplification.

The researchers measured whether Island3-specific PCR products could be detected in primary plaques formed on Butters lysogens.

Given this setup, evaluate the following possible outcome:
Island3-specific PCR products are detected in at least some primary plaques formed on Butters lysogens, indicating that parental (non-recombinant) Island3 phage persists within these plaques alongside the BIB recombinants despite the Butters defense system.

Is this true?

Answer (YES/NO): NO